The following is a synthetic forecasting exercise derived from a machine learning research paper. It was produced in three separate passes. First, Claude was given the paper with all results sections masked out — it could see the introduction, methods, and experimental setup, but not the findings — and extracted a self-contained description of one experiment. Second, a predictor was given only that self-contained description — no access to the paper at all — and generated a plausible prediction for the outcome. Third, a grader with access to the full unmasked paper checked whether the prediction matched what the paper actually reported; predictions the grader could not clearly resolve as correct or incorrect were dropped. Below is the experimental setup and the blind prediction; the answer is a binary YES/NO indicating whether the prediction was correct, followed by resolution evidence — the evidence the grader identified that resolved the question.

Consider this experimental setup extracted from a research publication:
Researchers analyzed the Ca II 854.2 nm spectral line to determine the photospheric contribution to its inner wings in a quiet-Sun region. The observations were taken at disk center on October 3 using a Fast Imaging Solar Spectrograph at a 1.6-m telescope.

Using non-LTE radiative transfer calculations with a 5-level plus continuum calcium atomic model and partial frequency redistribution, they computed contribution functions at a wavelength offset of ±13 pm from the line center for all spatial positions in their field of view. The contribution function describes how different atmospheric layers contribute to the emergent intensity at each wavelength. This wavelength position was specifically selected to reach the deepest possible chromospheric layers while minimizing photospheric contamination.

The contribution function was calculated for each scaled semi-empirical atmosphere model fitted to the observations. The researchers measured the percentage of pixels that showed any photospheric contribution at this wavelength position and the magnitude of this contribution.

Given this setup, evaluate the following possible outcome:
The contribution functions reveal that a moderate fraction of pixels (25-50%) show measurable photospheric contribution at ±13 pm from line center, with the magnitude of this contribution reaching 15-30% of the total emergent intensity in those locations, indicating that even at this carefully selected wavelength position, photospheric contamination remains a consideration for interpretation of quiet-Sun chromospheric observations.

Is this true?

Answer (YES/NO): NO